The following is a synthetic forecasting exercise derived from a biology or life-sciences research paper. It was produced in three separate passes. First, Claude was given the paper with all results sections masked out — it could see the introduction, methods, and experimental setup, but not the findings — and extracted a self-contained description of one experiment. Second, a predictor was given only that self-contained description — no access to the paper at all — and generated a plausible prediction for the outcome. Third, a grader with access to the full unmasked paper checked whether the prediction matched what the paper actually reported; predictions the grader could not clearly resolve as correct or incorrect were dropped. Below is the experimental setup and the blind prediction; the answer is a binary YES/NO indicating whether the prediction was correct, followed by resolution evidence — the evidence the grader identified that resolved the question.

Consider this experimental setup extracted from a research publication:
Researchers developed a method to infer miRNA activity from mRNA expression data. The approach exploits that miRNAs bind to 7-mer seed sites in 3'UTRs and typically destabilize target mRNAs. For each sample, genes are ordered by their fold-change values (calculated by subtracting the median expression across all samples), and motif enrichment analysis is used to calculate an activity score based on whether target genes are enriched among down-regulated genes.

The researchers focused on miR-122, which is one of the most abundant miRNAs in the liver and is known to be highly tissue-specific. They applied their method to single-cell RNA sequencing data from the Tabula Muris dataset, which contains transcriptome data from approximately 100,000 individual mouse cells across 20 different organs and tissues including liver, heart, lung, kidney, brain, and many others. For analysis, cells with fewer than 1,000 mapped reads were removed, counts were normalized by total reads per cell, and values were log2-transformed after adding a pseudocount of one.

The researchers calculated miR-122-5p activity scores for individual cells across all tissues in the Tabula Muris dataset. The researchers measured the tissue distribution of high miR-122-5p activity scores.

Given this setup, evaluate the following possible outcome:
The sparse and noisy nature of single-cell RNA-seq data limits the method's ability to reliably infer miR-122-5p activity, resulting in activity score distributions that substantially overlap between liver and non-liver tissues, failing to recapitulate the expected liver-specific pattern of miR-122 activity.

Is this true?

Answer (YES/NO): NO